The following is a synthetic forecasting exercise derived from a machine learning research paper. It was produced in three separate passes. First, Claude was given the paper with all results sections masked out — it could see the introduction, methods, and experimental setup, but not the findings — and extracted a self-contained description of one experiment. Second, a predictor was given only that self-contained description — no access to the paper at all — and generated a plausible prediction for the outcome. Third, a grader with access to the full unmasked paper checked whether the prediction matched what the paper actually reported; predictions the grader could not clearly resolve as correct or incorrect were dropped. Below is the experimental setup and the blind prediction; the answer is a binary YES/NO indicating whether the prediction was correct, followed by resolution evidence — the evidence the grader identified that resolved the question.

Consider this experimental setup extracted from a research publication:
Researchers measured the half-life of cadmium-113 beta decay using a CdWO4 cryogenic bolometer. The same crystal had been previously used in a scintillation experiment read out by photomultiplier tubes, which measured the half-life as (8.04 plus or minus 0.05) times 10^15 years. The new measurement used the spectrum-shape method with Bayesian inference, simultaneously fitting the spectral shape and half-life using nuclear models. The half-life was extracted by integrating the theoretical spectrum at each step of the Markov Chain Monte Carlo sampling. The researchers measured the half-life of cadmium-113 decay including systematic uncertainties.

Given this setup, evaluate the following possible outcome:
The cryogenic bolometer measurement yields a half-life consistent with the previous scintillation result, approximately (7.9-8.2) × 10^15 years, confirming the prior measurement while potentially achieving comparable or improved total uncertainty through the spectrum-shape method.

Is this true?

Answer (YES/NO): NO